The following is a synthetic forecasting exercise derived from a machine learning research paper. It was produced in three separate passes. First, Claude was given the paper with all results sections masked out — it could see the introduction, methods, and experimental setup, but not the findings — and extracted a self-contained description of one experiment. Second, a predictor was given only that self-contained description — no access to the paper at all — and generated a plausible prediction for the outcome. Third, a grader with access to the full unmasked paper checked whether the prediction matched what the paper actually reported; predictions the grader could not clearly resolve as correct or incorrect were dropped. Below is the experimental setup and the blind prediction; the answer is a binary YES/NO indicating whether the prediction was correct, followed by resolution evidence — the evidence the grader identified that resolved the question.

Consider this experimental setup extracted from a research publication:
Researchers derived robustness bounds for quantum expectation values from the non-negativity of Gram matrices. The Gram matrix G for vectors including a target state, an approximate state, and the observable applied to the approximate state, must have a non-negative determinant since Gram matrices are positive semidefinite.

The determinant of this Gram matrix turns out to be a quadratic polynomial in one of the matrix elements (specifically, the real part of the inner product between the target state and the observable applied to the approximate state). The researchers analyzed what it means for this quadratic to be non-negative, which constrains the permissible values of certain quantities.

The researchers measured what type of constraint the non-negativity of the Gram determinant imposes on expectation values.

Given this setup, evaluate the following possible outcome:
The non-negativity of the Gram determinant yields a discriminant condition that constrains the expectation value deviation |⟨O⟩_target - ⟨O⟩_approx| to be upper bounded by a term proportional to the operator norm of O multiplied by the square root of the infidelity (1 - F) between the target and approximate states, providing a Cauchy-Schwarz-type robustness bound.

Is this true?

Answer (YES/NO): NO